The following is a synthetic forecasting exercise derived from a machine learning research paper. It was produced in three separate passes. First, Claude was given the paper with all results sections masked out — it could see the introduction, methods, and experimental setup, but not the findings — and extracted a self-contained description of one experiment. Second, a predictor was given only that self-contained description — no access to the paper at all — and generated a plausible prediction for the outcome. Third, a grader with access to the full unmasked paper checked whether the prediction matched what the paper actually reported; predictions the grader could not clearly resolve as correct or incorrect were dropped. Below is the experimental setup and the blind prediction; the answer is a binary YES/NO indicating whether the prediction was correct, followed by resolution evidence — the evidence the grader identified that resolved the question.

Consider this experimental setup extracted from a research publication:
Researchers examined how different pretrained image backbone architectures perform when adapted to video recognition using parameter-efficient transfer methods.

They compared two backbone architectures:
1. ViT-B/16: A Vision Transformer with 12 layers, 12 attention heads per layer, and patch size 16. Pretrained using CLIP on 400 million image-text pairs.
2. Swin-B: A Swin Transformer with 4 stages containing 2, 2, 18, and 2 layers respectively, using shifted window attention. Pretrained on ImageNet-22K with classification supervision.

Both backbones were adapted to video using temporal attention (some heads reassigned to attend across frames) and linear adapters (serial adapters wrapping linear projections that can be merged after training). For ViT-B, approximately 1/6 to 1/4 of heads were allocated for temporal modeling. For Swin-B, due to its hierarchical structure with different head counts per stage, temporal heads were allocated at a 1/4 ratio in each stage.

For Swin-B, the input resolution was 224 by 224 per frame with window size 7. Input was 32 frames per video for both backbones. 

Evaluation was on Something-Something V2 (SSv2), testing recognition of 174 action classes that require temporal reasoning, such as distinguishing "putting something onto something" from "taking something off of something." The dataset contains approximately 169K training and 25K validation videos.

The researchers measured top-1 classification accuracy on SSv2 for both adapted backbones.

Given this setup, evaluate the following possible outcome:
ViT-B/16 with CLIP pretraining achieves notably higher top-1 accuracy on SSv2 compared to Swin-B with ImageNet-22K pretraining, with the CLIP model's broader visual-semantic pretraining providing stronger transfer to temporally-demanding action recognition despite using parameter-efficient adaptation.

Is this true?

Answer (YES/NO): YES